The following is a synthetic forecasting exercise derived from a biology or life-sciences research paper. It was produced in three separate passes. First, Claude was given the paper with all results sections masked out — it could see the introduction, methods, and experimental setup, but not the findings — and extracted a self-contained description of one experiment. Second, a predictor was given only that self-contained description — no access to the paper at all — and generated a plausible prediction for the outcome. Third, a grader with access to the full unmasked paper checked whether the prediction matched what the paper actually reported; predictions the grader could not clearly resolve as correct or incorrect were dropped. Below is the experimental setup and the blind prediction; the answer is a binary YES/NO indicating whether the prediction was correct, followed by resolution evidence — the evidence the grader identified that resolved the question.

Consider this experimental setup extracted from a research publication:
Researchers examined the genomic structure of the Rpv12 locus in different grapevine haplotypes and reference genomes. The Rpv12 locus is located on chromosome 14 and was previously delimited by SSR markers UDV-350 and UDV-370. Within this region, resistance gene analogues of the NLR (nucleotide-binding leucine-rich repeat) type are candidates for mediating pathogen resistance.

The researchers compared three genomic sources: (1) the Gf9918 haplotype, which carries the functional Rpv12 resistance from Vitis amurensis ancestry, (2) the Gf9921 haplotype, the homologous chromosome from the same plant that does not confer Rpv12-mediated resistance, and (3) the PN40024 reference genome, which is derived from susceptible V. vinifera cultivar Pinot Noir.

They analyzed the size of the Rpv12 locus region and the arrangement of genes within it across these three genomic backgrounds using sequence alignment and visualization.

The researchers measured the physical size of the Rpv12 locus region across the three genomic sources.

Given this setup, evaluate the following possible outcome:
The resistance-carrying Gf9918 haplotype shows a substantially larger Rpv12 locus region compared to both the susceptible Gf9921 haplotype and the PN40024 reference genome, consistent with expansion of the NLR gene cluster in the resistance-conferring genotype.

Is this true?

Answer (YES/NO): NO